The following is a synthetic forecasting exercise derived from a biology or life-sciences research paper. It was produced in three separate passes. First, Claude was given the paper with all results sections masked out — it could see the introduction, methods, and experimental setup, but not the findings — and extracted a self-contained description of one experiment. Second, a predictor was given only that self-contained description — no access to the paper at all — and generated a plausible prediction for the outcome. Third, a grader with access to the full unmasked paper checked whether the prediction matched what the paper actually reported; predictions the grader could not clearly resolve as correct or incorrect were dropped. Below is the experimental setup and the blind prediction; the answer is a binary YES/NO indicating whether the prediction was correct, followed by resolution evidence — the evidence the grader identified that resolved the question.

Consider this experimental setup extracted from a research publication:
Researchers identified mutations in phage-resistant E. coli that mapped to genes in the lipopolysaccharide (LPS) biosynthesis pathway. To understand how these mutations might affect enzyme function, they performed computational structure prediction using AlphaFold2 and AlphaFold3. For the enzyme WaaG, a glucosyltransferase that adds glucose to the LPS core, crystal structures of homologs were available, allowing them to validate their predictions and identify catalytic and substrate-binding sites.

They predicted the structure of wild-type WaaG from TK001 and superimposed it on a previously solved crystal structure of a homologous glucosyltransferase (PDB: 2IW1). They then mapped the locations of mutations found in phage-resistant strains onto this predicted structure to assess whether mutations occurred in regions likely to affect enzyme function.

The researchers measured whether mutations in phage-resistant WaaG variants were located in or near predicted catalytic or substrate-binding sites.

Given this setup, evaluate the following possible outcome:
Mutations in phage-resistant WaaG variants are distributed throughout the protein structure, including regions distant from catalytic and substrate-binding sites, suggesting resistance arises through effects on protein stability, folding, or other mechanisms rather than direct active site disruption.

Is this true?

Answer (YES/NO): NO